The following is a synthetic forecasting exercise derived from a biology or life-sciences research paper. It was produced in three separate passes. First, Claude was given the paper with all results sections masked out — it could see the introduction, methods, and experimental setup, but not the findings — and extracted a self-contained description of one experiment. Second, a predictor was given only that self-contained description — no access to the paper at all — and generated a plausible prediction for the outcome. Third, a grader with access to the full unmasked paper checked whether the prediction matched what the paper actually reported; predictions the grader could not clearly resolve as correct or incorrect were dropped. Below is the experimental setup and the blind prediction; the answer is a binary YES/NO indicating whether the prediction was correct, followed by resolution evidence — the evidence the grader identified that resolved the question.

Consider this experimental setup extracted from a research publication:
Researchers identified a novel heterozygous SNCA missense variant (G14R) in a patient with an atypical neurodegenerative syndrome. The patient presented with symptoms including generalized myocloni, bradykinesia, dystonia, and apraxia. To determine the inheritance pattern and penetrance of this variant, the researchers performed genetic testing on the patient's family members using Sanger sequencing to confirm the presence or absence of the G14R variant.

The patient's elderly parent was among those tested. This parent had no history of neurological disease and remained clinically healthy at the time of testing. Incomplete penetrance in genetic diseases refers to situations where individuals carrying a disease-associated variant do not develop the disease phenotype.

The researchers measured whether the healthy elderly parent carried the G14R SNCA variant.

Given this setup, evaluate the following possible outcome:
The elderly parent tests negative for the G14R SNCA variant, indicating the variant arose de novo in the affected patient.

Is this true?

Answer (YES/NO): NO